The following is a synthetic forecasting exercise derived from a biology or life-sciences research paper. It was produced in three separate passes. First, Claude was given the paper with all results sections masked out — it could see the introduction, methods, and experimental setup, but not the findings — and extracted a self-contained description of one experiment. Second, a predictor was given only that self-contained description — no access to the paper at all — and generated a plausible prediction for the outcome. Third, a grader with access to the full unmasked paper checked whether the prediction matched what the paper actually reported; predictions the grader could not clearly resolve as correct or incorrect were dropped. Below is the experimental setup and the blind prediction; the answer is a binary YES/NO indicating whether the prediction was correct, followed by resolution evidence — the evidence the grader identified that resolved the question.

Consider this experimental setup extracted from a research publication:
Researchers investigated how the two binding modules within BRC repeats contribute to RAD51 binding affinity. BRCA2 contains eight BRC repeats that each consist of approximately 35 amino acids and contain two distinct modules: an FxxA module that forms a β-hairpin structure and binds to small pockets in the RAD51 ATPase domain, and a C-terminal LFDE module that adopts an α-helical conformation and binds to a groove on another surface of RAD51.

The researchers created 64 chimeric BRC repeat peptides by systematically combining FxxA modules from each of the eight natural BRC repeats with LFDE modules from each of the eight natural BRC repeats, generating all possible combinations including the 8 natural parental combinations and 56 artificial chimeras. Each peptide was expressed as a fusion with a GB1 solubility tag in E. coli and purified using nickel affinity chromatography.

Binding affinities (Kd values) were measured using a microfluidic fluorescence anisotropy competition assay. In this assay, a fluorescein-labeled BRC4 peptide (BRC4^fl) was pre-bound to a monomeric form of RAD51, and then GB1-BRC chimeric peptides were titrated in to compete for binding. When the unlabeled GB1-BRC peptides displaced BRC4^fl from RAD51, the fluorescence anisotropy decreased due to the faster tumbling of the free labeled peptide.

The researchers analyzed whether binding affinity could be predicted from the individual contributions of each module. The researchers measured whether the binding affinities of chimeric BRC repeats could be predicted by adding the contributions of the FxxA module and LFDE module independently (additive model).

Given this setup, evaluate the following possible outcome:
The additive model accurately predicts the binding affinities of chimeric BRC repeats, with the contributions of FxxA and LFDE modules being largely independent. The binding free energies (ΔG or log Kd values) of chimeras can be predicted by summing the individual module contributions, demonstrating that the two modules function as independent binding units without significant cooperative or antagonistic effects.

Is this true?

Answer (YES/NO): NO